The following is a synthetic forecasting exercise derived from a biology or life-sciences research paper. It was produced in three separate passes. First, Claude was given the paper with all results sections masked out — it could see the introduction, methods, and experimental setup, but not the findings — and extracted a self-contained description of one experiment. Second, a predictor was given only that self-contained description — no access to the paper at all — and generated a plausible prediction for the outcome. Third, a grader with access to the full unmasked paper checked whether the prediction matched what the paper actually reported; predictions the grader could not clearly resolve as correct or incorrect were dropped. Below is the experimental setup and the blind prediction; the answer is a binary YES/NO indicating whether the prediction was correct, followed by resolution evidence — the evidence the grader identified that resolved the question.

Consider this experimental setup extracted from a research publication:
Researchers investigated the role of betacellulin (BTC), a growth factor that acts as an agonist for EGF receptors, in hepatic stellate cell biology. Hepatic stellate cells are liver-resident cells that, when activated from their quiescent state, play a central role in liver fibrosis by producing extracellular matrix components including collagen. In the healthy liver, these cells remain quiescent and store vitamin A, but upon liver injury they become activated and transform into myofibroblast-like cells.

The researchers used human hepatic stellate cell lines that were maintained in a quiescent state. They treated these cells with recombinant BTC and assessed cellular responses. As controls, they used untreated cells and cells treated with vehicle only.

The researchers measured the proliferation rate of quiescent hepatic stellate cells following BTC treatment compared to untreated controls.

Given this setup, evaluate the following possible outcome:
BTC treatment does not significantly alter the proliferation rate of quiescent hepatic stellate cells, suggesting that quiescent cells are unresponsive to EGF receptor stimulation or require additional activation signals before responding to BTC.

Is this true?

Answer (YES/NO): NO